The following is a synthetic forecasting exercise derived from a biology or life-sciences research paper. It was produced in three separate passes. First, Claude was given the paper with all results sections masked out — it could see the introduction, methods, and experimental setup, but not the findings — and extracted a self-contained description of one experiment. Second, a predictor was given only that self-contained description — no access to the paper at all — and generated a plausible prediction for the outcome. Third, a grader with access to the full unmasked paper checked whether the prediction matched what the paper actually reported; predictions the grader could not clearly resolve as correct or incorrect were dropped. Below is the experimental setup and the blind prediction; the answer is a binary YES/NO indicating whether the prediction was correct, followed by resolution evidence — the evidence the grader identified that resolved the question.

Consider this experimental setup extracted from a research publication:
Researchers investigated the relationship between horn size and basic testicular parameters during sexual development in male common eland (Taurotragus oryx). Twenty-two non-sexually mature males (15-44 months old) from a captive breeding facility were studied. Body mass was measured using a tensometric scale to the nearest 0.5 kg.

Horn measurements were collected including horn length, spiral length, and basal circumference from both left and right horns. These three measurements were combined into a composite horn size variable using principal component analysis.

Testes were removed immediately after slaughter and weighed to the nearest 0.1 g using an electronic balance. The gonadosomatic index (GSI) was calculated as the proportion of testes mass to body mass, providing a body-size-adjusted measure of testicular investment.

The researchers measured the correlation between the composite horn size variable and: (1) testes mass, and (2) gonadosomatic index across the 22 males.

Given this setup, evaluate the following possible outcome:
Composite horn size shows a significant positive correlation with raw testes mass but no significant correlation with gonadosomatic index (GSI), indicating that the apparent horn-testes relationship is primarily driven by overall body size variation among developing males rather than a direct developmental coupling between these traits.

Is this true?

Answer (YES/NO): YES